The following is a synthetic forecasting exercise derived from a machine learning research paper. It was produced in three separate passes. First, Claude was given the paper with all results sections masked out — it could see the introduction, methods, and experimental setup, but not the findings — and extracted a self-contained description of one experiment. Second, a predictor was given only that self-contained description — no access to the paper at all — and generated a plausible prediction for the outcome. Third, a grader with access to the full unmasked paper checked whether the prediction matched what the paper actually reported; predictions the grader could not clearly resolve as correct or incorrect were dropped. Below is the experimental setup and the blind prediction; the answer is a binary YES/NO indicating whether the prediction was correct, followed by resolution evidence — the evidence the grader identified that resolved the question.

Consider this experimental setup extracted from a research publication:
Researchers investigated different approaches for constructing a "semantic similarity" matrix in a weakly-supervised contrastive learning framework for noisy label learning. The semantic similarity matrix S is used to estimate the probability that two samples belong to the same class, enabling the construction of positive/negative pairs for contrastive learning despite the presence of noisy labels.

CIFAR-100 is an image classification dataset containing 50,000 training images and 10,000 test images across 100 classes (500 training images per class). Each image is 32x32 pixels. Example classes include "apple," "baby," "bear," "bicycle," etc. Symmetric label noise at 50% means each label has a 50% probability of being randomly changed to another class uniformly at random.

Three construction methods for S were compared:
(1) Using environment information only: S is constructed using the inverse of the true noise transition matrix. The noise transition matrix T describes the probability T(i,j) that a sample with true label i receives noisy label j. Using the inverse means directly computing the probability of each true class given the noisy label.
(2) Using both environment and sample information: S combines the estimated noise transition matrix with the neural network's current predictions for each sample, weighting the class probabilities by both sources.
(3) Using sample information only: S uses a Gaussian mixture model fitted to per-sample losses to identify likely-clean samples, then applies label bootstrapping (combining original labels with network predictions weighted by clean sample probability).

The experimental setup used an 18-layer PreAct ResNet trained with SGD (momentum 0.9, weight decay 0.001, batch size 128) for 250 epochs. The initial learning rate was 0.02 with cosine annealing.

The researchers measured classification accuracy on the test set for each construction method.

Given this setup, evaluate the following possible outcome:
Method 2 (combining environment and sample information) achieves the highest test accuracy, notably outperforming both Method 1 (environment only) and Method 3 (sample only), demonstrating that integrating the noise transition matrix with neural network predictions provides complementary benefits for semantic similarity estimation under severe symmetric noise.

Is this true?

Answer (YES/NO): NO